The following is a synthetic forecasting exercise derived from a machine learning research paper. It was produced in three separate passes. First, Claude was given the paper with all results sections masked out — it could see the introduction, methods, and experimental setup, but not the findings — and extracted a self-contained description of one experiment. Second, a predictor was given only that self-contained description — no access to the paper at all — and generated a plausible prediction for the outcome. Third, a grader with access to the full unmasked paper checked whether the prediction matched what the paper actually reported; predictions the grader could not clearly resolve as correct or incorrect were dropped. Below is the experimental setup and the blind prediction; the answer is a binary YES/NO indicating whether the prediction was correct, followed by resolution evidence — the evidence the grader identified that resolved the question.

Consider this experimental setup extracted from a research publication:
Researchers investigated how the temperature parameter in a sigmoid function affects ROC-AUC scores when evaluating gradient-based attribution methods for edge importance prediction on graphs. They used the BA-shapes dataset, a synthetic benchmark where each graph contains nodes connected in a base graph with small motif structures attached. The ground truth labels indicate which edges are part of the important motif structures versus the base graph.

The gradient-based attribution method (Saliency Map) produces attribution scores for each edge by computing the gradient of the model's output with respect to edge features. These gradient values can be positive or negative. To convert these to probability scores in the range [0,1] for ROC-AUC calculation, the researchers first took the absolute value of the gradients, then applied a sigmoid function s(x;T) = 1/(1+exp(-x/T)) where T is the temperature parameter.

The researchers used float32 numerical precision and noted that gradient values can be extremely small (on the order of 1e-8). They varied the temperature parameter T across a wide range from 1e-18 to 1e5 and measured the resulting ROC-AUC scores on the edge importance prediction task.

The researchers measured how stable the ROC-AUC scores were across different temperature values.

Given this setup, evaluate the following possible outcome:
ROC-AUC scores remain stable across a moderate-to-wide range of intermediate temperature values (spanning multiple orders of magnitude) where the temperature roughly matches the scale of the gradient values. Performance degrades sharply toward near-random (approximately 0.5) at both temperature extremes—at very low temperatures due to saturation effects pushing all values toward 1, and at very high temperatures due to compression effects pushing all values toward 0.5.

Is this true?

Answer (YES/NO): NO